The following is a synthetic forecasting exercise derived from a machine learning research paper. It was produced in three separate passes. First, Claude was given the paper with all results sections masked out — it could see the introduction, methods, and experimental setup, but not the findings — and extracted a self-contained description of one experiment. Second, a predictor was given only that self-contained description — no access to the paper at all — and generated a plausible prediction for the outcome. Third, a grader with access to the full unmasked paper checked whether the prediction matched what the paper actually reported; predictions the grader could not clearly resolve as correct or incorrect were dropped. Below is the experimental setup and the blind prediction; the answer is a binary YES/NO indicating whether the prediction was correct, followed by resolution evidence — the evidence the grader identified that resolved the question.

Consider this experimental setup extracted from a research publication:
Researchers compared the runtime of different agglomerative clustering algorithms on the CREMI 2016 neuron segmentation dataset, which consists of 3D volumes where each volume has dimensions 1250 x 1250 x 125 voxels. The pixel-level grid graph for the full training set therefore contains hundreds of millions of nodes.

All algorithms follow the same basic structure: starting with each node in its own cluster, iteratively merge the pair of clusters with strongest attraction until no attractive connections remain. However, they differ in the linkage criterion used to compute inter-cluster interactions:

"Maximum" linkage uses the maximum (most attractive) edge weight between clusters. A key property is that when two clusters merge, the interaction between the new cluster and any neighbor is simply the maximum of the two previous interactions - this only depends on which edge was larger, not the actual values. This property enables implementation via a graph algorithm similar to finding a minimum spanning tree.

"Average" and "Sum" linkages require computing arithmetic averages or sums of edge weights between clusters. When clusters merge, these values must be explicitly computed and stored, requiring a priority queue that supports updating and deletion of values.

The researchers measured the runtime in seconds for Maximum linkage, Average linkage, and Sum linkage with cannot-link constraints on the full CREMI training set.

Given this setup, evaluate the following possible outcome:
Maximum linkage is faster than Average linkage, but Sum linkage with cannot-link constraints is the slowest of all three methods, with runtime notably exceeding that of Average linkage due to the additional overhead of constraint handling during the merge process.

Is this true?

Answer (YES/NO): NO